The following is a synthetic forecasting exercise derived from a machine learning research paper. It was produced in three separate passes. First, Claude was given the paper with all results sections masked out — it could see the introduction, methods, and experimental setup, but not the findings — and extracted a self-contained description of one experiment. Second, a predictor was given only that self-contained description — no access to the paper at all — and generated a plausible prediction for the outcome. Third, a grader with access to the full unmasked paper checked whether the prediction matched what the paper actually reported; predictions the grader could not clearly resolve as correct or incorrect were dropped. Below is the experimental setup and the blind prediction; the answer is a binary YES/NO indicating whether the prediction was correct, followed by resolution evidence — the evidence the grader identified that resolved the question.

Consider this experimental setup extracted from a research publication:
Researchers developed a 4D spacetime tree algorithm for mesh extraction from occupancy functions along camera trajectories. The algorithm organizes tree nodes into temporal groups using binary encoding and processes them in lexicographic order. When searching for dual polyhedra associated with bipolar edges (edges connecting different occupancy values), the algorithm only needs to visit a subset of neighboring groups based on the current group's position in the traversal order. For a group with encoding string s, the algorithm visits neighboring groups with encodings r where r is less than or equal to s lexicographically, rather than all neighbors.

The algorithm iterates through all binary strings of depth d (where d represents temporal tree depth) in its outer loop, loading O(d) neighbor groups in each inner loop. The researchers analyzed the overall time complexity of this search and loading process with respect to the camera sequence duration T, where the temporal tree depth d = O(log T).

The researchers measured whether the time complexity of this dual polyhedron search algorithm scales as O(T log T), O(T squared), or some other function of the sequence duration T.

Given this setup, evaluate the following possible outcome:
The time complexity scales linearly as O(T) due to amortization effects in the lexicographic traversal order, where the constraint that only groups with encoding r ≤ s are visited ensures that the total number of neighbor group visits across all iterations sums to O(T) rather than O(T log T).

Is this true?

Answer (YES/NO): NO